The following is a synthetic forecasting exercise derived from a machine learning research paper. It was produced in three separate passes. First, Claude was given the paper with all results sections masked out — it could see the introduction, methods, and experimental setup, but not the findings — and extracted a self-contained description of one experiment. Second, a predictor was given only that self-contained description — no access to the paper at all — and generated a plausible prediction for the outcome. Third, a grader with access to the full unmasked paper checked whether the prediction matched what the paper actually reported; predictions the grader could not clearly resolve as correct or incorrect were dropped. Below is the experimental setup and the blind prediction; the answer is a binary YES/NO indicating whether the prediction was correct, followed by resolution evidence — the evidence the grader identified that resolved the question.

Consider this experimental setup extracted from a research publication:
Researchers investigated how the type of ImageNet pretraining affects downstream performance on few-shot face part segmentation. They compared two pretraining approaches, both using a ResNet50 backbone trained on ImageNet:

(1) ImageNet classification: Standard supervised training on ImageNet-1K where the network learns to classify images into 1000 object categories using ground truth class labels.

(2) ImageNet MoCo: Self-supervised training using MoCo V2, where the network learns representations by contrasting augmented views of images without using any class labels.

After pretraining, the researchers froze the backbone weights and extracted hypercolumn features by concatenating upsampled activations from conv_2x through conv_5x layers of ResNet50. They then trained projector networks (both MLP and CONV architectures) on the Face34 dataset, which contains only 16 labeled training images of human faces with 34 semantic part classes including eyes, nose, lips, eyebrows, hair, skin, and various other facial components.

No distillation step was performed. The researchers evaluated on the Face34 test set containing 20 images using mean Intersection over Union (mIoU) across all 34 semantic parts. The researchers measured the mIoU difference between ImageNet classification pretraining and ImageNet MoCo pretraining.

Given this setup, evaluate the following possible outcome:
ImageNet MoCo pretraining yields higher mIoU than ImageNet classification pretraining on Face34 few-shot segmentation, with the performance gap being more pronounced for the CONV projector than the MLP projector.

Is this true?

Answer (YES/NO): NO